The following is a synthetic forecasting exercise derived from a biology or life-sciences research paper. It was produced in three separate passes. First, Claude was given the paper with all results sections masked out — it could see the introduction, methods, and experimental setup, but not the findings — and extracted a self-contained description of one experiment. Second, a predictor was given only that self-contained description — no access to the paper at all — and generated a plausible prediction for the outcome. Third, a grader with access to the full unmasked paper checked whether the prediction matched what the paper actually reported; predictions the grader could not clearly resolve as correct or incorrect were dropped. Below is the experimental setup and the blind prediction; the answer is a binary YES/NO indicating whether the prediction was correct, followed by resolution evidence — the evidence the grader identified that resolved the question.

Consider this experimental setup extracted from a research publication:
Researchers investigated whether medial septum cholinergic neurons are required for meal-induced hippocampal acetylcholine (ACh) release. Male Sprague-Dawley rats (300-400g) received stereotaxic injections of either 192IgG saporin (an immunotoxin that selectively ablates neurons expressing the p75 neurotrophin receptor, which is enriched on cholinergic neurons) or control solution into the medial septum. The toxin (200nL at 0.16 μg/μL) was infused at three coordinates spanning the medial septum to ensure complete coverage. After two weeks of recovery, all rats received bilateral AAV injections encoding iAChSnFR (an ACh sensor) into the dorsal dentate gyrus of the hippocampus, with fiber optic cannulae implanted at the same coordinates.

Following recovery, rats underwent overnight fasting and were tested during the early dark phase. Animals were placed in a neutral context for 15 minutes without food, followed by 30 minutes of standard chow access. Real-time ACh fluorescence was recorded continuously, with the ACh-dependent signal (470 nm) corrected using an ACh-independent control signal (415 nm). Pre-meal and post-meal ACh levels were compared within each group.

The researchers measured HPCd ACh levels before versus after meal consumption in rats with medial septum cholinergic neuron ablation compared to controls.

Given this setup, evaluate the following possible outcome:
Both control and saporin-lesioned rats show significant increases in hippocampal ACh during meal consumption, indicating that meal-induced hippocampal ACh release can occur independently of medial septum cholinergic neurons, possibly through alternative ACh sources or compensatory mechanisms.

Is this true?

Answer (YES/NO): NO